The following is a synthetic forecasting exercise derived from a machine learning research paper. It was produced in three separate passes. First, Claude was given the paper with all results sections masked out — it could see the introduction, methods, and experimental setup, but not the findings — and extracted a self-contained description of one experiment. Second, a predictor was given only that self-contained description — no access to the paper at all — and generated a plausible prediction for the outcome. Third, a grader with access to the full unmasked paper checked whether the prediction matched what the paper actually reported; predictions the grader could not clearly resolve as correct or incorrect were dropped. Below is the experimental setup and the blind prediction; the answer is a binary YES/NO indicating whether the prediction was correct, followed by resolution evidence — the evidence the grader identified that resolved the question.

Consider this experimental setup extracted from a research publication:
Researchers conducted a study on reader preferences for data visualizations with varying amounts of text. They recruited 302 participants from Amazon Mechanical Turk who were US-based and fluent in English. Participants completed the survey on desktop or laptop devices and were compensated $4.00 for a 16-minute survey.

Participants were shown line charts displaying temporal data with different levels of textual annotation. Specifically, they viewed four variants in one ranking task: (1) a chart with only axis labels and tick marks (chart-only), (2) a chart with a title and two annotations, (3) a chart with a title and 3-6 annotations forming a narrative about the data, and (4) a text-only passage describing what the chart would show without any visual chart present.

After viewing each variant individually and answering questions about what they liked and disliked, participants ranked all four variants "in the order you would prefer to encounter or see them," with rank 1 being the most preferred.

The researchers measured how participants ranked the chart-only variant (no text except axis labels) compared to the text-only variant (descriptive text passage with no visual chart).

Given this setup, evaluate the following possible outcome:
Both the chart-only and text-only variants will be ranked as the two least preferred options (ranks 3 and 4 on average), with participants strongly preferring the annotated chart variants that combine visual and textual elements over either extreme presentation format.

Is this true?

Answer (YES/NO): YES